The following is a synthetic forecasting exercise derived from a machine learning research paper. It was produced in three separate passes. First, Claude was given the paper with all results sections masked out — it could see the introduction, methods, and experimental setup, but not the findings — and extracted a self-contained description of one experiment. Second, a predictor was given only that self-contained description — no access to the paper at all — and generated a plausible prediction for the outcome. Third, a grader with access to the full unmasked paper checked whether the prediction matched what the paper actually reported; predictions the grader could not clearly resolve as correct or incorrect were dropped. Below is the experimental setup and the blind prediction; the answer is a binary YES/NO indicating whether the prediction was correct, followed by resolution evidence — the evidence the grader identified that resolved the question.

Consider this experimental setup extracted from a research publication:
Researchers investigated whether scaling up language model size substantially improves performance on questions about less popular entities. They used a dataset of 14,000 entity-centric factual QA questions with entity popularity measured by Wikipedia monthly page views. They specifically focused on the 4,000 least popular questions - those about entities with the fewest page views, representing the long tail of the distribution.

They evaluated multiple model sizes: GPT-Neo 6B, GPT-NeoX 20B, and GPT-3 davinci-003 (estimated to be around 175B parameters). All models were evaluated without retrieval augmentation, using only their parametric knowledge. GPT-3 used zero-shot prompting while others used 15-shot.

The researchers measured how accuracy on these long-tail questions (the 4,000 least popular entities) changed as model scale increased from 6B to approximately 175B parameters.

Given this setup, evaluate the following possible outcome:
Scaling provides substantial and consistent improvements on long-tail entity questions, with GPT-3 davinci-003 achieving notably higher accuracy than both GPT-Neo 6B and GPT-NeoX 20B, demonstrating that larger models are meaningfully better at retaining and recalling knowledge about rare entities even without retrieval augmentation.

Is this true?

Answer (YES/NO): NO